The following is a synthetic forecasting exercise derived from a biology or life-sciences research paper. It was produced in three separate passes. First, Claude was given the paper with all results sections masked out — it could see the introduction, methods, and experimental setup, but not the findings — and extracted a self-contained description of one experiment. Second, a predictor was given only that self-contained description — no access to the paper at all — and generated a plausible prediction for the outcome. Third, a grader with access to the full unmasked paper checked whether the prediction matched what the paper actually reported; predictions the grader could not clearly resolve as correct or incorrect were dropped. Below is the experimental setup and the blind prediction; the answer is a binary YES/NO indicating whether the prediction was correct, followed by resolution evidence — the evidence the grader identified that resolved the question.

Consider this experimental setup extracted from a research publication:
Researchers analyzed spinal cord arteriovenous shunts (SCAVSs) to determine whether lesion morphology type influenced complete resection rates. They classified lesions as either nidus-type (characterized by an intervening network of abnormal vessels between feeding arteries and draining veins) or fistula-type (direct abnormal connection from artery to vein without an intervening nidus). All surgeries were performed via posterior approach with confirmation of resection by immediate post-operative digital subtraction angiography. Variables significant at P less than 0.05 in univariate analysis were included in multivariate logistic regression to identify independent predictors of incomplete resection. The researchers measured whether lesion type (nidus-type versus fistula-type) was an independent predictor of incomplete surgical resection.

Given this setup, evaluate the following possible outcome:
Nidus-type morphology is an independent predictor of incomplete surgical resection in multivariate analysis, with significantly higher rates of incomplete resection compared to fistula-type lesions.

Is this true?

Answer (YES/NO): NO